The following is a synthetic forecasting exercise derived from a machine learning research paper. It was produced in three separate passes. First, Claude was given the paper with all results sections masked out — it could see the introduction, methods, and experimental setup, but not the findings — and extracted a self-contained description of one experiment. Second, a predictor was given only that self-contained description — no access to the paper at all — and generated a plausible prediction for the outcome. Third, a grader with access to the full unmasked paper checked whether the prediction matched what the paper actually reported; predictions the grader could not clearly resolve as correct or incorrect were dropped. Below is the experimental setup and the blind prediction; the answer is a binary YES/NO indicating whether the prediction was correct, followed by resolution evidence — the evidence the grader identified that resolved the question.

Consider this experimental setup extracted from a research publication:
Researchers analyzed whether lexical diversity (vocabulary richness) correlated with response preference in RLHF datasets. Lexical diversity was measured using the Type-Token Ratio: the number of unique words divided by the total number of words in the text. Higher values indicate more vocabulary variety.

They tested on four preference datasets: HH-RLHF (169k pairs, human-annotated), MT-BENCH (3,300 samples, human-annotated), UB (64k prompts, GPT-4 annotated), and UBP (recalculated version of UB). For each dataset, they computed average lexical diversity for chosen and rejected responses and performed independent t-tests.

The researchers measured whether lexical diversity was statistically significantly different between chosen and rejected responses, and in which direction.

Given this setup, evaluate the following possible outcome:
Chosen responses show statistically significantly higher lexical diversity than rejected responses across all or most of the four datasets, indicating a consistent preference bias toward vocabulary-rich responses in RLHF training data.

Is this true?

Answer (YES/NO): NO